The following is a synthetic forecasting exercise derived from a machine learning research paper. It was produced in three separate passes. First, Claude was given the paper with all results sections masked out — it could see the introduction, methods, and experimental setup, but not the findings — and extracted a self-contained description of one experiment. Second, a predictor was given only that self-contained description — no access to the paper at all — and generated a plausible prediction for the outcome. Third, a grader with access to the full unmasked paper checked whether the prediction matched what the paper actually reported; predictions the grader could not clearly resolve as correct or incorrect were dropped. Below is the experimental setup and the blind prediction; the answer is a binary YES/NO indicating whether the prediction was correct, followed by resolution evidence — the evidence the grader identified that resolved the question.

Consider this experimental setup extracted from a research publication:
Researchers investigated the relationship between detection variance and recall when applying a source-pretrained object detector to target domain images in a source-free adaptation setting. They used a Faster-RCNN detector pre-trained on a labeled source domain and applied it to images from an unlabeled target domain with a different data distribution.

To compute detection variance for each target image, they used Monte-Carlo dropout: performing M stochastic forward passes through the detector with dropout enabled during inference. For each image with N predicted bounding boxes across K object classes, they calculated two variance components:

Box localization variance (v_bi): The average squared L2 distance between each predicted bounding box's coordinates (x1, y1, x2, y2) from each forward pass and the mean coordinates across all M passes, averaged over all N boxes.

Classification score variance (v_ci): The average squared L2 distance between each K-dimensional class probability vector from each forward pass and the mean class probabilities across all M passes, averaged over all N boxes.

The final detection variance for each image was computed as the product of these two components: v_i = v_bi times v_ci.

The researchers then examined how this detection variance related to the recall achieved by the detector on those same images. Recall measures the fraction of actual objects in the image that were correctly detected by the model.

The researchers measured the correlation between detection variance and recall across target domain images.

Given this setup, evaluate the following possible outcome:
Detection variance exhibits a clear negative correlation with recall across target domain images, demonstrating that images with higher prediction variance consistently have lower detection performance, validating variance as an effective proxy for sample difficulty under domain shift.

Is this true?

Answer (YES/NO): NO